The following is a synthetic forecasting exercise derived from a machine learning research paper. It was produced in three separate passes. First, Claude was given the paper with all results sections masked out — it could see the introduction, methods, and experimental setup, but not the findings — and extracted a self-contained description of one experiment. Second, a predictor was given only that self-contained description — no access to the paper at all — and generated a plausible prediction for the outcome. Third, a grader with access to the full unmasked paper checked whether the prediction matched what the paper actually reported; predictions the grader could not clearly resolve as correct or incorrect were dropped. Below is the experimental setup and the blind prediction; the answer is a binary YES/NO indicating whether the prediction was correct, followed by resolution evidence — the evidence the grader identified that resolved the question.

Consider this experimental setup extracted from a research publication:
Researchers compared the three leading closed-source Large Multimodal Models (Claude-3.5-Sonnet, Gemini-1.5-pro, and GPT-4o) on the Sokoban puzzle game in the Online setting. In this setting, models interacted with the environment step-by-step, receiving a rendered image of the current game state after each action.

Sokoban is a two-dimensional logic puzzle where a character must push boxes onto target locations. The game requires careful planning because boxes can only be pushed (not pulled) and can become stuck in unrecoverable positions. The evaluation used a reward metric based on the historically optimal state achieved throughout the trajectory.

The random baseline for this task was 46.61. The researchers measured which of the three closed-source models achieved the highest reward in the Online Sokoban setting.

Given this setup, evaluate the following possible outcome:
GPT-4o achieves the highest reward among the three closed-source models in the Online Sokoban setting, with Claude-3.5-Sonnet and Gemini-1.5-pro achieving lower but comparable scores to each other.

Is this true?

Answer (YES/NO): NO